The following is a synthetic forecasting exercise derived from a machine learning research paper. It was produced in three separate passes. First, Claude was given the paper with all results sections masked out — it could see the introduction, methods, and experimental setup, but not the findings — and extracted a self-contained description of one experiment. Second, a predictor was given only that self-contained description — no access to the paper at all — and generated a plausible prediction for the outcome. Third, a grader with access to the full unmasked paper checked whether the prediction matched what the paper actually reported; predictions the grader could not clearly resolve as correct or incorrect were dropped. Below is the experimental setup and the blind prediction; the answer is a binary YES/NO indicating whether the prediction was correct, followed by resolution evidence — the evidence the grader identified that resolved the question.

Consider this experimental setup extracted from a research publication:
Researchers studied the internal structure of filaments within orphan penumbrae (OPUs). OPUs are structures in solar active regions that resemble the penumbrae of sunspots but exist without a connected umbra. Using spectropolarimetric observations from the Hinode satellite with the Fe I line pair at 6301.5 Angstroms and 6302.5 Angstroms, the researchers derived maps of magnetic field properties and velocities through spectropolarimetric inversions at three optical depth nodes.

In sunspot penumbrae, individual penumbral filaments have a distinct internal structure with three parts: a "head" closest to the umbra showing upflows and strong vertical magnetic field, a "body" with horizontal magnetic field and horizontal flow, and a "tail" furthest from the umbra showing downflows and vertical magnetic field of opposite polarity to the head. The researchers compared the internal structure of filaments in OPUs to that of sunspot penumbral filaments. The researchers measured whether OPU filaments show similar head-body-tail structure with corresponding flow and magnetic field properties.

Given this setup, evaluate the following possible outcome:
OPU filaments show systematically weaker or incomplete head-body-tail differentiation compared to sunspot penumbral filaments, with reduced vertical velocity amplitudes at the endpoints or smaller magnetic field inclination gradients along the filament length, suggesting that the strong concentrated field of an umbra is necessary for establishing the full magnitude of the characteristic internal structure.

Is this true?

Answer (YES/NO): NO